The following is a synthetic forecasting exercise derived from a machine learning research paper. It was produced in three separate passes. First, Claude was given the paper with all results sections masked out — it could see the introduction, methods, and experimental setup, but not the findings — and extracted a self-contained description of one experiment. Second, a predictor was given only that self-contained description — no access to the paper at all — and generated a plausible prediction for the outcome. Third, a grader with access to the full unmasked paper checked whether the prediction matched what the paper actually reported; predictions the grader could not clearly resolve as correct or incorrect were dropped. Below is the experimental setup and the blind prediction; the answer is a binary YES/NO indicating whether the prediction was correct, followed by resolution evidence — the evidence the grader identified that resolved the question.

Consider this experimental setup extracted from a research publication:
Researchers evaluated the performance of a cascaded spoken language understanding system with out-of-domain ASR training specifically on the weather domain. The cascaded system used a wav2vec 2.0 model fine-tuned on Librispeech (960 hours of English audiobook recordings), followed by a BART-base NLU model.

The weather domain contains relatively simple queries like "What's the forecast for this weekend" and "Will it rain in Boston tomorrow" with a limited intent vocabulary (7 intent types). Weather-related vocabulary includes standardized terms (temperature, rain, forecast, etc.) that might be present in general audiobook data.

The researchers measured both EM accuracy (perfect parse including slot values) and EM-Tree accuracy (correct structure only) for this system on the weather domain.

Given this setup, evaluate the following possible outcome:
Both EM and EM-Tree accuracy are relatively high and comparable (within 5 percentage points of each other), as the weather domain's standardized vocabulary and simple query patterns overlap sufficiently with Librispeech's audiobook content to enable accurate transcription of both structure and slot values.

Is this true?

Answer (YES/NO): NO